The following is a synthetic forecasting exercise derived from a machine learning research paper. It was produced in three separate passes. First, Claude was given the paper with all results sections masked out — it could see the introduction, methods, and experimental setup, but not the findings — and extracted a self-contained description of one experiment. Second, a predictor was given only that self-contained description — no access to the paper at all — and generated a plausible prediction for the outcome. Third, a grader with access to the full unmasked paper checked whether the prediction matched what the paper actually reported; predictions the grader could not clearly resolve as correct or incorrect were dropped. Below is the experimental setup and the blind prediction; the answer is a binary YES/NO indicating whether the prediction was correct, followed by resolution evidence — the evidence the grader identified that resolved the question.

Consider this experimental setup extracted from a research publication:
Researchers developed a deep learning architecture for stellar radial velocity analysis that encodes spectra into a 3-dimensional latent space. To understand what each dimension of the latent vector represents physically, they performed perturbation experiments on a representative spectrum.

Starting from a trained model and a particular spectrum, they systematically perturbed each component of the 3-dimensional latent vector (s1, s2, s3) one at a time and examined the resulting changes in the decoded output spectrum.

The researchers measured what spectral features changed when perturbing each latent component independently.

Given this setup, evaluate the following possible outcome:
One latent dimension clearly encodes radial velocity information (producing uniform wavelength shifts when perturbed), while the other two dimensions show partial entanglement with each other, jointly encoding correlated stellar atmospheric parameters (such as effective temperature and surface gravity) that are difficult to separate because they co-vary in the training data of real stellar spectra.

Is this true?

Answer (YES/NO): NO